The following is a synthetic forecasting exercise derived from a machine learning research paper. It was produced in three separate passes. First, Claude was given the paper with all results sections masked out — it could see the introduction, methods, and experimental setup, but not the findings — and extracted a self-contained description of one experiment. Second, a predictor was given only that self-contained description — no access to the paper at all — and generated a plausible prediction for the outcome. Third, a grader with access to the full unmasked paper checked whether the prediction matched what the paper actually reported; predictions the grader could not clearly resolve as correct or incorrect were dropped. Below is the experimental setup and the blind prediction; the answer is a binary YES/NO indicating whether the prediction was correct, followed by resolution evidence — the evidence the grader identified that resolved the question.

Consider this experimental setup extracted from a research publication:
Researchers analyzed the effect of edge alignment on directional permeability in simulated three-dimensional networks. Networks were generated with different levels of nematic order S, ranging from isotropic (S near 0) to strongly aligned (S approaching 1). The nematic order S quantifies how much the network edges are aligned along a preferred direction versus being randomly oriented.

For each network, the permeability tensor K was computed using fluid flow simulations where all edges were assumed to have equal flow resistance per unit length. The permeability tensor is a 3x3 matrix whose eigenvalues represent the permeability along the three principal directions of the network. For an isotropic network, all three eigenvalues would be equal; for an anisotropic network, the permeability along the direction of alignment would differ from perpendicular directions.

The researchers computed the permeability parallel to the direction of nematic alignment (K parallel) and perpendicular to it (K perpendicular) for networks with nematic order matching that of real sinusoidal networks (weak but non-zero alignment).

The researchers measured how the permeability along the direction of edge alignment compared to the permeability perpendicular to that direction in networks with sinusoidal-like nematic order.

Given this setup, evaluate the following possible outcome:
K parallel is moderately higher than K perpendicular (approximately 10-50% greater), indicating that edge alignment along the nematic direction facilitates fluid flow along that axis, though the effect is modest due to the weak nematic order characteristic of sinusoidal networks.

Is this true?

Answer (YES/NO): NO